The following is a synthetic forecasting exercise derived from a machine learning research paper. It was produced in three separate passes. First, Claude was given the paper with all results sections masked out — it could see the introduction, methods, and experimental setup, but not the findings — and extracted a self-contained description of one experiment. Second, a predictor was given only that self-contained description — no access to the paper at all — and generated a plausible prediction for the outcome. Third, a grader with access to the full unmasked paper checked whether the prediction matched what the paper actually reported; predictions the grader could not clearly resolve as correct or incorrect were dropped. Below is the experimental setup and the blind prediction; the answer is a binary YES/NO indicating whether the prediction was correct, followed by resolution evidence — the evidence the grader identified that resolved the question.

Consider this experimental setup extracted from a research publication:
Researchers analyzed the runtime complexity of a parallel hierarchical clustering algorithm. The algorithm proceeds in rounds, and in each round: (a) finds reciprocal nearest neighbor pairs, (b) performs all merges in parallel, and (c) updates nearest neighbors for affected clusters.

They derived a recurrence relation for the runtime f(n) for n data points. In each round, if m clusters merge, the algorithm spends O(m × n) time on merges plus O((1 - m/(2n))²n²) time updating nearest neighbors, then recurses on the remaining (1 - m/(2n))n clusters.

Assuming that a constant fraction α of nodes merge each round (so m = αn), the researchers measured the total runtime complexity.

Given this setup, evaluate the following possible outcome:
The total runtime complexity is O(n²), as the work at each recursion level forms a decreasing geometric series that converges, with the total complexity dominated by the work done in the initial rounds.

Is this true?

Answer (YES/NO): YES